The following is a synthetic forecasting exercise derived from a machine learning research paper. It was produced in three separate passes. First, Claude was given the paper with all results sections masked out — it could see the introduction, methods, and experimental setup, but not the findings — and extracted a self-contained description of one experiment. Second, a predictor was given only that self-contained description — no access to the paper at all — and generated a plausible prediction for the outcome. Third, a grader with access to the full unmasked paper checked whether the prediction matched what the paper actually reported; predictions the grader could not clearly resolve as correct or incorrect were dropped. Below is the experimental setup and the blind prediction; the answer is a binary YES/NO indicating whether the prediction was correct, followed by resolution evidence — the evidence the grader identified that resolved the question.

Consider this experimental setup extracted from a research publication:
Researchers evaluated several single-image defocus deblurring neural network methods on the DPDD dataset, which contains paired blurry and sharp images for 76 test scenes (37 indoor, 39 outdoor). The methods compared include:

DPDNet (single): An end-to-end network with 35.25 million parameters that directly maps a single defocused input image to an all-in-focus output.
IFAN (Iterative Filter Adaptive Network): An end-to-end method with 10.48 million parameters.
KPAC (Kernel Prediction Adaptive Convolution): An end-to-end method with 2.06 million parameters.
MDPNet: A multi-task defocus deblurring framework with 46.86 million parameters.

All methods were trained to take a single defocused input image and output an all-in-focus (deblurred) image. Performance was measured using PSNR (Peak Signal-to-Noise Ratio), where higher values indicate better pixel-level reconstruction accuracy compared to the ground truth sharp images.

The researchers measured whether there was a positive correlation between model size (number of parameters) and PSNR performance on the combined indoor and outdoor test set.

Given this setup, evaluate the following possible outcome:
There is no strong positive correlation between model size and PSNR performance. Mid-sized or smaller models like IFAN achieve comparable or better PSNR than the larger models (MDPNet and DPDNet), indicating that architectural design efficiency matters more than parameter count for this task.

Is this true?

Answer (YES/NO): YES